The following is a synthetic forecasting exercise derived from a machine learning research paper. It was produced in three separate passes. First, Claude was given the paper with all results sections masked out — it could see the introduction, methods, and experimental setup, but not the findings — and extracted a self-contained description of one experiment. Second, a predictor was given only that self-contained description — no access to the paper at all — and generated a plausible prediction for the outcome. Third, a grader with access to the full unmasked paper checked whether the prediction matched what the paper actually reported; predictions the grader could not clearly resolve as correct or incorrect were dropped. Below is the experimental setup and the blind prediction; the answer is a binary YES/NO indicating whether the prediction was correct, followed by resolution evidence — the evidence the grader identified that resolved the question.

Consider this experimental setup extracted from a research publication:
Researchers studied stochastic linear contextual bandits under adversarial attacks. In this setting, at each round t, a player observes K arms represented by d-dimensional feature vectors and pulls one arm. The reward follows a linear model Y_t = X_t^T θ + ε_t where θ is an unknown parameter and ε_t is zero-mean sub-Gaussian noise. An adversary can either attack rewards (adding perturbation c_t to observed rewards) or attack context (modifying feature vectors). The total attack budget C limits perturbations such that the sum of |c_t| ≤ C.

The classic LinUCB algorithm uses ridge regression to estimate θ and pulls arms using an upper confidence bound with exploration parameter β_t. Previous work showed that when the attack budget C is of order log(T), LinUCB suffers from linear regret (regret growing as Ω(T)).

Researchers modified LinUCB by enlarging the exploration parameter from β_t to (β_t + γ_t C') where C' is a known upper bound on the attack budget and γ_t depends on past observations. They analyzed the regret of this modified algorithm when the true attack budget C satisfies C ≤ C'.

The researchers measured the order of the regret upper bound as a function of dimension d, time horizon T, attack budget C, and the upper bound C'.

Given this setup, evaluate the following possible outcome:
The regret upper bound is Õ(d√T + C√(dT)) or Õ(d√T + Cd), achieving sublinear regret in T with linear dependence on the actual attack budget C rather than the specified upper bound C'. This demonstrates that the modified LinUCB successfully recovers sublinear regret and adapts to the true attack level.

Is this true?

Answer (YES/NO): NO